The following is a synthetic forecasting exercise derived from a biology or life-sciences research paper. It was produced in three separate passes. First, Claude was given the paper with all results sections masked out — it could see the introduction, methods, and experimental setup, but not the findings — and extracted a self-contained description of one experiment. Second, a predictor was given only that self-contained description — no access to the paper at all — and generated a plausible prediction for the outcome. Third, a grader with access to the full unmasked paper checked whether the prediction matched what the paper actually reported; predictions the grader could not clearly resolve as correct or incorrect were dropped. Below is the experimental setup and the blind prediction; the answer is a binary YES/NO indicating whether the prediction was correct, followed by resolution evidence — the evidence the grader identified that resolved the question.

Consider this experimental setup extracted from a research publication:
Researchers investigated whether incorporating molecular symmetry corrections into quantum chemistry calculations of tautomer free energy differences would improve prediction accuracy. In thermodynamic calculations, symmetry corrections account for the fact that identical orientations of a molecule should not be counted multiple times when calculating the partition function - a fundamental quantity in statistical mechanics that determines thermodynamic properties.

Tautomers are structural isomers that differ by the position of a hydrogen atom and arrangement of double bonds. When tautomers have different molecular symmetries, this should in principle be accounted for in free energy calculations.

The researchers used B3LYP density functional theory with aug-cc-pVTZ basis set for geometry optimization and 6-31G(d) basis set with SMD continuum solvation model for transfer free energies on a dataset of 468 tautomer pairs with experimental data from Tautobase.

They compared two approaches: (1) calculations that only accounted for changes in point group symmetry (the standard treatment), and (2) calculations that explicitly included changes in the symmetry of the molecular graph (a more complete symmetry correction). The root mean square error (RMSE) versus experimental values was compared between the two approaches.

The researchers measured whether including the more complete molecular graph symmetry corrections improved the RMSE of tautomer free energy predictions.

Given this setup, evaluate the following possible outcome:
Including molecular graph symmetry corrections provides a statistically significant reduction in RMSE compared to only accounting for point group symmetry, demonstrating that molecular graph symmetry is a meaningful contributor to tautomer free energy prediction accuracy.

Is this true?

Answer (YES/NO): NO